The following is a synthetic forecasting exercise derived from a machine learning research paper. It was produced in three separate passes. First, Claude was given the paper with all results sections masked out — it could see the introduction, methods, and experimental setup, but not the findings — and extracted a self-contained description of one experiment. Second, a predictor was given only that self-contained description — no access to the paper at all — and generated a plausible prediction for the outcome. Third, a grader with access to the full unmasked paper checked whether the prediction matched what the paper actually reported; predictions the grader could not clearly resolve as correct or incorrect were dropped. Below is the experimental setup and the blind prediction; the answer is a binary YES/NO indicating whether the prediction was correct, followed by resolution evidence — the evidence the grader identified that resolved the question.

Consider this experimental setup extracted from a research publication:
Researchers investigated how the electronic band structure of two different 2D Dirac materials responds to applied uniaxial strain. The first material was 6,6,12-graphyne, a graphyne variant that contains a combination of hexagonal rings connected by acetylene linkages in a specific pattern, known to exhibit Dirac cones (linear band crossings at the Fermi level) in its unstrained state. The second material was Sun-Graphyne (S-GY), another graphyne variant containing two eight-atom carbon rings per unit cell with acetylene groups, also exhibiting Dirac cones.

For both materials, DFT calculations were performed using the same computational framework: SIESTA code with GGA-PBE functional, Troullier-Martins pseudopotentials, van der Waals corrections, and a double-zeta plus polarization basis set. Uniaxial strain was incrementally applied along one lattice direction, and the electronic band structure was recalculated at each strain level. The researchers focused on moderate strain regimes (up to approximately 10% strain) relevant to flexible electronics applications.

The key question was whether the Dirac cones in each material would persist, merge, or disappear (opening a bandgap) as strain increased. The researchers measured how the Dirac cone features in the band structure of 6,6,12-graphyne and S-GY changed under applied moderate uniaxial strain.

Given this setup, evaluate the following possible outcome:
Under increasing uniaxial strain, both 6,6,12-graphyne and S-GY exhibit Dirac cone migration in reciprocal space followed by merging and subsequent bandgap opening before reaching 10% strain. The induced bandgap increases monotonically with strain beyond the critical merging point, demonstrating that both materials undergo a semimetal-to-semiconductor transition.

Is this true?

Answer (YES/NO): NO